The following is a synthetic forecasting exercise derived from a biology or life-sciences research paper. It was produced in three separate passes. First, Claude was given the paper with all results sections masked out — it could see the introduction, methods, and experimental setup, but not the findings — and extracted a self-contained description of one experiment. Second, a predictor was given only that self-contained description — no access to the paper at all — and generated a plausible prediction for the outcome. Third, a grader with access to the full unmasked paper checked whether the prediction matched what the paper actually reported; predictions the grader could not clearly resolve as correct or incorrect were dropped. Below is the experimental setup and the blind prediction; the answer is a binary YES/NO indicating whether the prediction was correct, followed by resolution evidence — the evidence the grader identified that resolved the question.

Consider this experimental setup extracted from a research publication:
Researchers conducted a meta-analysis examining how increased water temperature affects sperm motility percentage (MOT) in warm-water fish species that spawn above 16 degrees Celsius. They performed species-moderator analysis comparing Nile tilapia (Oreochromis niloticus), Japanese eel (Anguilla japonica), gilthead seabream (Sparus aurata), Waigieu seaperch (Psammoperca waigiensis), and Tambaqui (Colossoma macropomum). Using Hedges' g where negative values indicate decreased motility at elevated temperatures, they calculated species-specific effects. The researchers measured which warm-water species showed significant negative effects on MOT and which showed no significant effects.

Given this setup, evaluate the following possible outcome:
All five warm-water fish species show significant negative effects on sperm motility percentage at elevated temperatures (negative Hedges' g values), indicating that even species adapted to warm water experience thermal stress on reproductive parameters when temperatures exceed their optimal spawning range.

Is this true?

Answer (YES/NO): NO